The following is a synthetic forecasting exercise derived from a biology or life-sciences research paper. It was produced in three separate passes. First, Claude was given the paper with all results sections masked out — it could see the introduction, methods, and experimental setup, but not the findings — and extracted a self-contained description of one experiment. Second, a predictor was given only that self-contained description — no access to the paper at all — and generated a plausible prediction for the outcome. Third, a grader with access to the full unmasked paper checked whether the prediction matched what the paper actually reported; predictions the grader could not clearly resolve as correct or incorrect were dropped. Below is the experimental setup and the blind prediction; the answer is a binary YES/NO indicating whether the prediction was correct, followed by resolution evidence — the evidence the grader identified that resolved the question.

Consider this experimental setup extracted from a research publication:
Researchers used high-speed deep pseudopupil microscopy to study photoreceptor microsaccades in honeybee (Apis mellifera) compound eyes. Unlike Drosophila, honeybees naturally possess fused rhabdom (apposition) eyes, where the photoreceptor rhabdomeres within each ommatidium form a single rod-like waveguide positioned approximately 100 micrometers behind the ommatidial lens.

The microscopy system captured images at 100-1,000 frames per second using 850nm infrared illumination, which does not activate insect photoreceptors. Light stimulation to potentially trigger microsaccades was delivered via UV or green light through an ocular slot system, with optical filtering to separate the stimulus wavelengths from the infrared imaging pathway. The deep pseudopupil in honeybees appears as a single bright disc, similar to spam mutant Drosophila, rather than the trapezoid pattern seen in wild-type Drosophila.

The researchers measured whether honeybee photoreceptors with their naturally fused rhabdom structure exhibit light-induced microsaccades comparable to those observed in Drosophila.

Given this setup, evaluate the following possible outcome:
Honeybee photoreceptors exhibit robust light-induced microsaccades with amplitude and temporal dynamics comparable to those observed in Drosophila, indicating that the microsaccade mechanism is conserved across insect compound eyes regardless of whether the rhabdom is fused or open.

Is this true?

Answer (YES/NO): NO